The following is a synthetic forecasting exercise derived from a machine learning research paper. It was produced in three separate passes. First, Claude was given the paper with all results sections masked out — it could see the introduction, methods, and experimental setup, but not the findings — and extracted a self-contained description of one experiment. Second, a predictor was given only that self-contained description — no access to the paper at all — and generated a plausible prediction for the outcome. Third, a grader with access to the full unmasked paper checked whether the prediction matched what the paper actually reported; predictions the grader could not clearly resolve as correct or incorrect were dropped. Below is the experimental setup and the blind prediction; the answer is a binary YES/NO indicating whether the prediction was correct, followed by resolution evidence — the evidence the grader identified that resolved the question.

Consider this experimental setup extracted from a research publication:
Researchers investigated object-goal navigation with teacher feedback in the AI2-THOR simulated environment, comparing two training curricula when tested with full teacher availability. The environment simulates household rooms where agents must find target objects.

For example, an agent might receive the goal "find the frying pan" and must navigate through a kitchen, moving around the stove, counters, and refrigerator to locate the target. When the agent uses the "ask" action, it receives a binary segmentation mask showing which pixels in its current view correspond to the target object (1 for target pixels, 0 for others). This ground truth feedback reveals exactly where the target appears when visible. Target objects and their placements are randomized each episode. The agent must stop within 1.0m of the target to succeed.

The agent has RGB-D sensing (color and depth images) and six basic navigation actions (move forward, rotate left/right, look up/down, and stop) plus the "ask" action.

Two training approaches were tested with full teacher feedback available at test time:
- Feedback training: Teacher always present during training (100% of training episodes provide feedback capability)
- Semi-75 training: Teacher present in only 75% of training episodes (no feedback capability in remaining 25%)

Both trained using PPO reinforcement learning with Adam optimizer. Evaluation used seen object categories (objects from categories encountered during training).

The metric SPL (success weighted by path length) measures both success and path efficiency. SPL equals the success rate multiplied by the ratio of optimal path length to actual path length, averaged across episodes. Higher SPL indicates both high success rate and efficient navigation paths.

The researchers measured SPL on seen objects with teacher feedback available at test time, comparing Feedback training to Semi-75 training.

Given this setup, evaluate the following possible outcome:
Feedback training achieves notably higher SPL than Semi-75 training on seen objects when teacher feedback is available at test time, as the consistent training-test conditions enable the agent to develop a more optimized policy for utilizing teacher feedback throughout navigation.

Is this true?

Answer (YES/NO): NO